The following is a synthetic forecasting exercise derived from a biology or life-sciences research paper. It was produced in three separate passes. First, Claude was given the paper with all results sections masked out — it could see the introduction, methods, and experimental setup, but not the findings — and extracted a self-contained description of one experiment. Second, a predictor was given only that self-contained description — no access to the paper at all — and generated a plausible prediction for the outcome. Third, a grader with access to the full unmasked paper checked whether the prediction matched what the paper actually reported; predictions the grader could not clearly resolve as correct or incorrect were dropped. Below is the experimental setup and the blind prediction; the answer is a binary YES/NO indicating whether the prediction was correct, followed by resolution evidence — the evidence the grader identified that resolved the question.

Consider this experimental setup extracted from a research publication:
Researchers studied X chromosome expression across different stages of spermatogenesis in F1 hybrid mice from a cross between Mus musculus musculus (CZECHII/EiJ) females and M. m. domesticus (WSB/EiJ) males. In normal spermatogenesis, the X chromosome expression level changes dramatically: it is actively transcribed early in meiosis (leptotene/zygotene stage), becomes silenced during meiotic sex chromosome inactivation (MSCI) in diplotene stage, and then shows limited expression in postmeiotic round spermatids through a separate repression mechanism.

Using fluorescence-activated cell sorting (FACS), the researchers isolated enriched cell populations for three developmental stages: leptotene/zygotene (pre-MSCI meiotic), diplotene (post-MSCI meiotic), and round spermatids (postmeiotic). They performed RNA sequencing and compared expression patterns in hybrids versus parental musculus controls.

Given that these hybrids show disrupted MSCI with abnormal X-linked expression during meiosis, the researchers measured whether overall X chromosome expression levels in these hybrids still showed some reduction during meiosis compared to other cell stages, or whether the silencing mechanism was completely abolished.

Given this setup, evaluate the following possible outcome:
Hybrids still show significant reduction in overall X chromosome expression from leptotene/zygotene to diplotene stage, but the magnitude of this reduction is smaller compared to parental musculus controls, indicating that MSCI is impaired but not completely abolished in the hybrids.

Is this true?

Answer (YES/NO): YES